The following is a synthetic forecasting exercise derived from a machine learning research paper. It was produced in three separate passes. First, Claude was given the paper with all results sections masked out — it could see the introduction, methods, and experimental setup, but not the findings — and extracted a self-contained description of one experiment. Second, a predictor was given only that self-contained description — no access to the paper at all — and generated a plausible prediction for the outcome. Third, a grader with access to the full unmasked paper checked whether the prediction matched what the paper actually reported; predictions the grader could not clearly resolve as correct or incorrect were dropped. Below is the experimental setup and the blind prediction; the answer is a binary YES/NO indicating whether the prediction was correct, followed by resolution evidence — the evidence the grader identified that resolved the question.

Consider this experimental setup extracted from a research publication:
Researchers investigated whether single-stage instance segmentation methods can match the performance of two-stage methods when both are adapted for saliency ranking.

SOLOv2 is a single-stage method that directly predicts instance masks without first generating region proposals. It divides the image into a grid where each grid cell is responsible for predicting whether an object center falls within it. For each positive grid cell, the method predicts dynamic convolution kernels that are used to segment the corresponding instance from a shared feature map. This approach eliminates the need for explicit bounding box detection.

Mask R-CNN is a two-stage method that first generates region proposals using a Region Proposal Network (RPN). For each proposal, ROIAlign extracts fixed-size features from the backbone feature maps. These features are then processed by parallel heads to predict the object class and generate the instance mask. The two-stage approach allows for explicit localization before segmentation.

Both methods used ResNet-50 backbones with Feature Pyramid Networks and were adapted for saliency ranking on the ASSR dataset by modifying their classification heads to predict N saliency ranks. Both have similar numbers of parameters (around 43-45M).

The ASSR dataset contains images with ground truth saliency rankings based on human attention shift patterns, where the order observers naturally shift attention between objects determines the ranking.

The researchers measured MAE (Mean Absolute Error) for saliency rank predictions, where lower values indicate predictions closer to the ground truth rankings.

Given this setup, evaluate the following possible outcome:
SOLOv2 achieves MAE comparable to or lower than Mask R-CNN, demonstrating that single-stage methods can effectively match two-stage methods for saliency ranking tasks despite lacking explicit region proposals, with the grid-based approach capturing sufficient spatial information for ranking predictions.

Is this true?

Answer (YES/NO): YES